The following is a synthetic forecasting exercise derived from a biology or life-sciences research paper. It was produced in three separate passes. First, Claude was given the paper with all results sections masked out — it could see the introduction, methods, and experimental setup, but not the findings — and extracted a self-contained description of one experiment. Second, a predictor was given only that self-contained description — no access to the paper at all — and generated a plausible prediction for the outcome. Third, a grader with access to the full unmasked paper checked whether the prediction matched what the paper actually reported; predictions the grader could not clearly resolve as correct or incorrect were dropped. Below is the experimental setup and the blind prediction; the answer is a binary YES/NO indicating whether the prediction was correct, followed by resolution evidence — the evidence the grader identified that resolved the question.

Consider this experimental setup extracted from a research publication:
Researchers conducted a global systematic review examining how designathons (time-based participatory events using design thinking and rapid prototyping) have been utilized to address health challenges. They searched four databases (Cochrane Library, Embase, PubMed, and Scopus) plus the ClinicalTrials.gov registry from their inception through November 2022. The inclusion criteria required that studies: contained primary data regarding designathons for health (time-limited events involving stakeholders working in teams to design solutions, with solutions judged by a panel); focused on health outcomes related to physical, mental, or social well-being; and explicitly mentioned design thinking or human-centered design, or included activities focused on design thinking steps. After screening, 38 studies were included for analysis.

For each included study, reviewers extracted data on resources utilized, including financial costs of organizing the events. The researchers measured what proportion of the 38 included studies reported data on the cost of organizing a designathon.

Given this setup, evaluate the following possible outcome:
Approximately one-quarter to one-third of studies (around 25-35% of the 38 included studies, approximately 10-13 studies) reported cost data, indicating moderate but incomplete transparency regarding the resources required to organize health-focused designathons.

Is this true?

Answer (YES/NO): NO